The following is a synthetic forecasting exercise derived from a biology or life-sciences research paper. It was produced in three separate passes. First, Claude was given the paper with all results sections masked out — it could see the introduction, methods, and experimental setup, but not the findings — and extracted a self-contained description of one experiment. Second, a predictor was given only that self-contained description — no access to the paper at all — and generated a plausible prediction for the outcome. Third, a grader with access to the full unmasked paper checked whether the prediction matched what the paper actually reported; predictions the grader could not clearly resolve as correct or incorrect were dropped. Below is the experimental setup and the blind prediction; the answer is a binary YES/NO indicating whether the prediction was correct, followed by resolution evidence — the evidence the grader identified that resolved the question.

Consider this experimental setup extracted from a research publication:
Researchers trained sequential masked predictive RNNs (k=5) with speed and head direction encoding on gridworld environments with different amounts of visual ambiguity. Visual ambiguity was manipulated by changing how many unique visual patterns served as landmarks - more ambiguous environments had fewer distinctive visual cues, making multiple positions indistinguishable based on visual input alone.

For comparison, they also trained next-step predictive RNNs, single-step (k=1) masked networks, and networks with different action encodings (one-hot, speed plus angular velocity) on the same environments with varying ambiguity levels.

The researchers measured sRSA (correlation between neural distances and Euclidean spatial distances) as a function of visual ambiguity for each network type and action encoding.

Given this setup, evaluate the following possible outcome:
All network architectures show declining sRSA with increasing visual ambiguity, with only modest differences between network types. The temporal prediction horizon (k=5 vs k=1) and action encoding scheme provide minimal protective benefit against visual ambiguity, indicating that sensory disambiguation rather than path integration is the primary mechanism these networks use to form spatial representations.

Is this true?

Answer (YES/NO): NO